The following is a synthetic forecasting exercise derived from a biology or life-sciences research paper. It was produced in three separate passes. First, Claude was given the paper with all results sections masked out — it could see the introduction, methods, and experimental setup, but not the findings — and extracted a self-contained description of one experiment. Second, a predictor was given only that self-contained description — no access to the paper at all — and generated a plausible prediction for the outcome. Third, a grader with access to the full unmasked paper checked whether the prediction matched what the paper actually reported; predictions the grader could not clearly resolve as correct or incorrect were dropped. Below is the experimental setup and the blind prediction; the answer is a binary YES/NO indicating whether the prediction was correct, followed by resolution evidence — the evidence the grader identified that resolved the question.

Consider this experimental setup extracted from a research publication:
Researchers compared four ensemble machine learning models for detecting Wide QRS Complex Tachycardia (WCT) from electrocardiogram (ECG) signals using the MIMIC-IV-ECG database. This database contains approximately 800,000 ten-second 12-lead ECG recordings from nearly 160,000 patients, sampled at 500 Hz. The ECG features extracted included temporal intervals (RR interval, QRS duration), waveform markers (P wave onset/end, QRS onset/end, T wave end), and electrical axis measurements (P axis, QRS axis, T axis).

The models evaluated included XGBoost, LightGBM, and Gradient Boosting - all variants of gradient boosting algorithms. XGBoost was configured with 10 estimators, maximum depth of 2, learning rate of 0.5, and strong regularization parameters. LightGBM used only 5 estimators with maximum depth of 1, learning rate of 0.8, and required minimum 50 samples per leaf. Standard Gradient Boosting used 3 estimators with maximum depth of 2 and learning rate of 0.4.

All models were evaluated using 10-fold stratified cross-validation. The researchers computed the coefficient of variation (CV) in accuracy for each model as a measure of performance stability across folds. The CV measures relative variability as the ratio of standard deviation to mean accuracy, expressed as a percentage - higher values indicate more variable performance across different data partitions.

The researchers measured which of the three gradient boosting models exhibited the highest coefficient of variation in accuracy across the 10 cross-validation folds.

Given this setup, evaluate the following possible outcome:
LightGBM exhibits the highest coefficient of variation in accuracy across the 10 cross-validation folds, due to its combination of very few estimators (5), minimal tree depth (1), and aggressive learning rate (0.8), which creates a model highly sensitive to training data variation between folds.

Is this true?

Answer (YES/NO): NO